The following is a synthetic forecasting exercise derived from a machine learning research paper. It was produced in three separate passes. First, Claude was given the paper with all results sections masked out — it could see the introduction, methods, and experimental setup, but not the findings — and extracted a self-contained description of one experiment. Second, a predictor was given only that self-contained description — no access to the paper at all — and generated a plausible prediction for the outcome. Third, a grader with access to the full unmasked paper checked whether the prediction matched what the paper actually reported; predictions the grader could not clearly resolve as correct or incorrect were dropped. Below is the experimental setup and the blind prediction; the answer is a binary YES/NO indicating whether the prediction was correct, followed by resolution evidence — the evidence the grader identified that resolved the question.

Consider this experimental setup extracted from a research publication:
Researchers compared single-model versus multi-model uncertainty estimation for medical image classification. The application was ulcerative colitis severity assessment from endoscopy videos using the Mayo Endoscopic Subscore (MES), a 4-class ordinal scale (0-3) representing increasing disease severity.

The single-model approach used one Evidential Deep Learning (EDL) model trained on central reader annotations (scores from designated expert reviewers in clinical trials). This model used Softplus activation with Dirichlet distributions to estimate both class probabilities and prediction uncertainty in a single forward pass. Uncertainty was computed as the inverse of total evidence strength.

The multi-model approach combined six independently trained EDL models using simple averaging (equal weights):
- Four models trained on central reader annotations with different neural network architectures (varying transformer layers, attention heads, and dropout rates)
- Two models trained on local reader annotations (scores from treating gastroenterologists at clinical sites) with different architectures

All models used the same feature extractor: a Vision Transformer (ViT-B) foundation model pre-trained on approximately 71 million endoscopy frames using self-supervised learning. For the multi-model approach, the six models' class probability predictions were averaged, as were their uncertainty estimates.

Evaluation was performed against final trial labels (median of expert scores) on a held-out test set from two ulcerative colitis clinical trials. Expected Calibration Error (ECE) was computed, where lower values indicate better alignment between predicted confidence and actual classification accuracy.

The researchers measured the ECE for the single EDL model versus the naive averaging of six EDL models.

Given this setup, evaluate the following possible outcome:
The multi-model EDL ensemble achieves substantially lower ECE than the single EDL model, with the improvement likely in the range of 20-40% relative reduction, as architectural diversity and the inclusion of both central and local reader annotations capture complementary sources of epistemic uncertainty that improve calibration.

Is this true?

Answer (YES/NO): NO